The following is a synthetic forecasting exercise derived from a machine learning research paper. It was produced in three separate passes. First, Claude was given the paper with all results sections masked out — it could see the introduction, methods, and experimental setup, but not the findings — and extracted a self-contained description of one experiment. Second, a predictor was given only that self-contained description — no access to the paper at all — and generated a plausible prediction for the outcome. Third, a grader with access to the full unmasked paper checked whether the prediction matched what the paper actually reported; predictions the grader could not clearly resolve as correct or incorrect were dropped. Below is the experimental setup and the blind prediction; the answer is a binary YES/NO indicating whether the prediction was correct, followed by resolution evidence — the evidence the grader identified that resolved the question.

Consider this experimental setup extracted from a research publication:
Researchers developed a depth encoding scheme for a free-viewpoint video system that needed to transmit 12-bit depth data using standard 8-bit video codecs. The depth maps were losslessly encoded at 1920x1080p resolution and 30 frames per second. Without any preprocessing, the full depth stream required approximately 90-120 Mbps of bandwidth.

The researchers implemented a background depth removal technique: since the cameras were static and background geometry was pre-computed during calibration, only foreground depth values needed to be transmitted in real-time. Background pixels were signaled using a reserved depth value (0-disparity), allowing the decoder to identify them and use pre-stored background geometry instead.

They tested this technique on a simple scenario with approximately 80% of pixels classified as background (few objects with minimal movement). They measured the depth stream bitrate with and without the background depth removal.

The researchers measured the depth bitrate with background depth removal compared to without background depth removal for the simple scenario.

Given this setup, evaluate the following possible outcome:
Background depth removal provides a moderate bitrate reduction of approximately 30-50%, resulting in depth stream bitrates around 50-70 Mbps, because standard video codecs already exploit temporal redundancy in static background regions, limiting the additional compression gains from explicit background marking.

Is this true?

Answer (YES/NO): NO